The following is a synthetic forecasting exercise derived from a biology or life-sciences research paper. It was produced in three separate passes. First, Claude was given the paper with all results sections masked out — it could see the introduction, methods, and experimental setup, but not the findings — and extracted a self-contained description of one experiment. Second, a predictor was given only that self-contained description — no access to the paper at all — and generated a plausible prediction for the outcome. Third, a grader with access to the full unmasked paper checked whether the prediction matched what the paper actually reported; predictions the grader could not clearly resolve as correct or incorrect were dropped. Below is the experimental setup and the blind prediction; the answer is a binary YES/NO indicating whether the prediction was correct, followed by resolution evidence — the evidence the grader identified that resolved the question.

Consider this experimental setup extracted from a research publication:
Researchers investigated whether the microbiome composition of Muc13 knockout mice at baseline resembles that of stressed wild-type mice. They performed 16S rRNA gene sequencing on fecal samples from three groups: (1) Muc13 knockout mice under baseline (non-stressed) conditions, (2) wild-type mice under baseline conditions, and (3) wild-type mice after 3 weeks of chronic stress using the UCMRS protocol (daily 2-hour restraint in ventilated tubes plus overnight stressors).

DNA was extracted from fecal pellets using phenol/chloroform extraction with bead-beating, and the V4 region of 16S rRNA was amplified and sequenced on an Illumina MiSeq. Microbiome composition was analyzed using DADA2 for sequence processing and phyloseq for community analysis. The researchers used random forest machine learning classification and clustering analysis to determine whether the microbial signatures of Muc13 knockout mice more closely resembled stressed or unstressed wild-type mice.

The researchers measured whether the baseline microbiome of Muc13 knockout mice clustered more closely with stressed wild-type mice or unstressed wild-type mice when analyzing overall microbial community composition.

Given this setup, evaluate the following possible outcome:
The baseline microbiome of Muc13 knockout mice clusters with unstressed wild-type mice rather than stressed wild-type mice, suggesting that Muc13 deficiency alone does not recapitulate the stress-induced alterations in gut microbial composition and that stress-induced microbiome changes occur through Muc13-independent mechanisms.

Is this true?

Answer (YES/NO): NO